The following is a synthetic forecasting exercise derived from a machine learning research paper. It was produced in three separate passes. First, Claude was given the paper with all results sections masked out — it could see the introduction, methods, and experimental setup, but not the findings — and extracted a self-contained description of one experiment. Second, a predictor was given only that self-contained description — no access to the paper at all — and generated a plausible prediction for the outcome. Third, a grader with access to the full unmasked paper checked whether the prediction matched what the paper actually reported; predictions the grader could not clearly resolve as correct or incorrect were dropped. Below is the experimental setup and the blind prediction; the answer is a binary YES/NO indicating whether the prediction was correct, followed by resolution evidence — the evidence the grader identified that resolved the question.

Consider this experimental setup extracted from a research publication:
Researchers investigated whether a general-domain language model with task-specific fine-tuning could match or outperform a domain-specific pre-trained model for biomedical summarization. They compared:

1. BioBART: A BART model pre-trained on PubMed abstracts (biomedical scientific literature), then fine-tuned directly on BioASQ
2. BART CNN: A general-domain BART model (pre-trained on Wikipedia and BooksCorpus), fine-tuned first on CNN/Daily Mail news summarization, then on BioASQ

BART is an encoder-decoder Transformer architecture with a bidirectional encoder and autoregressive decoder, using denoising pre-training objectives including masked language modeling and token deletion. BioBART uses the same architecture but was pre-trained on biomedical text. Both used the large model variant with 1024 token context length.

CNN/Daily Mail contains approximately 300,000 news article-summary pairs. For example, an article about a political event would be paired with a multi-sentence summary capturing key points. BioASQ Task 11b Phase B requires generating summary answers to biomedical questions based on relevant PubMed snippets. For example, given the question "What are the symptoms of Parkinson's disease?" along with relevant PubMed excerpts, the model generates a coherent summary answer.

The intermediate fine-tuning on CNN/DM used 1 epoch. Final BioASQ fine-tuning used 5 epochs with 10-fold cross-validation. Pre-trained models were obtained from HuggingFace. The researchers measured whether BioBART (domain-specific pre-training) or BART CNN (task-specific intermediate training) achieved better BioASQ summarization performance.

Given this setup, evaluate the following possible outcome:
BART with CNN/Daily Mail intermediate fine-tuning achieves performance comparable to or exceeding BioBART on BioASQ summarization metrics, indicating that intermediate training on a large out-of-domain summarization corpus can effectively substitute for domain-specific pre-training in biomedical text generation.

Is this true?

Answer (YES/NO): YES